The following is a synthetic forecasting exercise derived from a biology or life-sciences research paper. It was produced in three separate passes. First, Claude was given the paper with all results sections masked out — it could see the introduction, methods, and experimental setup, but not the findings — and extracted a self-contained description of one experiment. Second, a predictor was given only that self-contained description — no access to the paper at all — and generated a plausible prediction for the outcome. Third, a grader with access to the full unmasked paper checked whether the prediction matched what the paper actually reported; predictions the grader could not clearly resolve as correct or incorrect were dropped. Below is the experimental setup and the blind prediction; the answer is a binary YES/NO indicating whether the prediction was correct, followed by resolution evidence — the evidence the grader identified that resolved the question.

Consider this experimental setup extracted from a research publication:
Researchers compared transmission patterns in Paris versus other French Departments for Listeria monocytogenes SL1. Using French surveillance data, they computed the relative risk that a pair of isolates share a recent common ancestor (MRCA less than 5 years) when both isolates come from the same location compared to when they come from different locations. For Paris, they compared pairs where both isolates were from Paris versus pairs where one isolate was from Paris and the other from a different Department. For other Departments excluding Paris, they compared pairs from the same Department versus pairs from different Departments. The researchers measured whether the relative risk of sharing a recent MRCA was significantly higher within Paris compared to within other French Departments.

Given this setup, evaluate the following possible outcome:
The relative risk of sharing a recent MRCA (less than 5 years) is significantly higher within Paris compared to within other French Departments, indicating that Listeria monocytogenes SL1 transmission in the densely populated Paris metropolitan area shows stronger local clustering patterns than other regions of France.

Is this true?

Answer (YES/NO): NO